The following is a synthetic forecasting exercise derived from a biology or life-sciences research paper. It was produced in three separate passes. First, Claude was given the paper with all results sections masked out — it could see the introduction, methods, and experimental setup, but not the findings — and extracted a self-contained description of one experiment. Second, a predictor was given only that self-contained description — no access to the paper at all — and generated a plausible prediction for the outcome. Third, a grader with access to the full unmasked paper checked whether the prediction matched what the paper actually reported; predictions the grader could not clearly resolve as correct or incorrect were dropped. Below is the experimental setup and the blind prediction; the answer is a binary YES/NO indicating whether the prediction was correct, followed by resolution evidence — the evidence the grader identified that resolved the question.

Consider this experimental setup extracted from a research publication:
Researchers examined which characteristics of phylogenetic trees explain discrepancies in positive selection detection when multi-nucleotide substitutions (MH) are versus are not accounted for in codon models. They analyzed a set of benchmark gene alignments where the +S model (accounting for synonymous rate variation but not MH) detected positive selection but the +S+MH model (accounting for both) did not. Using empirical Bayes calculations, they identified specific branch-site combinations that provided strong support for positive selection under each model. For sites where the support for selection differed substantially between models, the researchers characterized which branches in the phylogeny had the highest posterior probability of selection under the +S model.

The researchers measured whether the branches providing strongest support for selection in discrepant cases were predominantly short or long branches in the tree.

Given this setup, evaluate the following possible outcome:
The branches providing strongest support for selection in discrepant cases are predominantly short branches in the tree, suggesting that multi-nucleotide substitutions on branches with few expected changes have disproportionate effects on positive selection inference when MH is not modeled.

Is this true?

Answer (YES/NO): YES